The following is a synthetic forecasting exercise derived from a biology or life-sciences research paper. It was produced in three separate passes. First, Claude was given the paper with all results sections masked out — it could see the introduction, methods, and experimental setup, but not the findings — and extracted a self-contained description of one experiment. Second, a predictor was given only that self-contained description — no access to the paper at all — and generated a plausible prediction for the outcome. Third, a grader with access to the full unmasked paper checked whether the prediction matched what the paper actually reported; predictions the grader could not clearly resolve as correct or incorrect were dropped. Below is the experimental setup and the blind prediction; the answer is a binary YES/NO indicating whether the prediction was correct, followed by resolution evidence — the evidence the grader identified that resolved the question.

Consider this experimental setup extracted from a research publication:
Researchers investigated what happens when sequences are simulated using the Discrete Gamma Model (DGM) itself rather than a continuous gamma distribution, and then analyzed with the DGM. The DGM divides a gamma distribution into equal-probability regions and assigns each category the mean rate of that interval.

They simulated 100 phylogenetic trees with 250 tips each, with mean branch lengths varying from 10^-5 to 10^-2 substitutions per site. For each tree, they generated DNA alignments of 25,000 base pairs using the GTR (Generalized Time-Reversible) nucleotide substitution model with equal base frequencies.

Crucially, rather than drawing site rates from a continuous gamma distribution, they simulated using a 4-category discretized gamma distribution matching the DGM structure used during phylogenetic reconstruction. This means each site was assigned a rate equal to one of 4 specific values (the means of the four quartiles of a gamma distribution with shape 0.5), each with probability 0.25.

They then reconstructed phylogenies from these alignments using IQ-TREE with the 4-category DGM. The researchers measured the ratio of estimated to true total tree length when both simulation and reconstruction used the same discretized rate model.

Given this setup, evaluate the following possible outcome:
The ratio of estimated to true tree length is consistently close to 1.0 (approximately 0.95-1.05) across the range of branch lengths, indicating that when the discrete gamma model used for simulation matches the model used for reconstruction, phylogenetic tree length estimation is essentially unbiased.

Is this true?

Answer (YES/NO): YES